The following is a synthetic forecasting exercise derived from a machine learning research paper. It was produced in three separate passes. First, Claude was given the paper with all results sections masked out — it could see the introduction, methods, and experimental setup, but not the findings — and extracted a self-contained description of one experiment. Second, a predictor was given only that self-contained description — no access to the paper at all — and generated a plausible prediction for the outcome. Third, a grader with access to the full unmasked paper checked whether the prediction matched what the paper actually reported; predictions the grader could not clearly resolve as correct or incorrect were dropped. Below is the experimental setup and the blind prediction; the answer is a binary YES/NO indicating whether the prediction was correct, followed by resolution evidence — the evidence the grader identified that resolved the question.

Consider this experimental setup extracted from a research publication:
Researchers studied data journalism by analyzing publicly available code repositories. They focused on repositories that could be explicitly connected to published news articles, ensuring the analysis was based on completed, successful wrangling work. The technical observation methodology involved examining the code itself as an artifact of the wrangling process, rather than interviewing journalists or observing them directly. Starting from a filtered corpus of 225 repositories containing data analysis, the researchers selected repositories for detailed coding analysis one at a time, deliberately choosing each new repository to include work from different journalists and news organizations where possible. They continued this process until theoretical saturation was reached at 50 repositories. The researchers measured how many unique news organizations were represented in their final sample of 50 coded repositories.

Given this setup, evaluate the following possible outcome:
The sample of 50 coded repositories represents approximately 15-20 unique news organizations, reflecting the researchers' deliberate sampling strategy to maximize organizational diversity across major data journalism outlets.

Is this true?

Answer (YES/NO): NO